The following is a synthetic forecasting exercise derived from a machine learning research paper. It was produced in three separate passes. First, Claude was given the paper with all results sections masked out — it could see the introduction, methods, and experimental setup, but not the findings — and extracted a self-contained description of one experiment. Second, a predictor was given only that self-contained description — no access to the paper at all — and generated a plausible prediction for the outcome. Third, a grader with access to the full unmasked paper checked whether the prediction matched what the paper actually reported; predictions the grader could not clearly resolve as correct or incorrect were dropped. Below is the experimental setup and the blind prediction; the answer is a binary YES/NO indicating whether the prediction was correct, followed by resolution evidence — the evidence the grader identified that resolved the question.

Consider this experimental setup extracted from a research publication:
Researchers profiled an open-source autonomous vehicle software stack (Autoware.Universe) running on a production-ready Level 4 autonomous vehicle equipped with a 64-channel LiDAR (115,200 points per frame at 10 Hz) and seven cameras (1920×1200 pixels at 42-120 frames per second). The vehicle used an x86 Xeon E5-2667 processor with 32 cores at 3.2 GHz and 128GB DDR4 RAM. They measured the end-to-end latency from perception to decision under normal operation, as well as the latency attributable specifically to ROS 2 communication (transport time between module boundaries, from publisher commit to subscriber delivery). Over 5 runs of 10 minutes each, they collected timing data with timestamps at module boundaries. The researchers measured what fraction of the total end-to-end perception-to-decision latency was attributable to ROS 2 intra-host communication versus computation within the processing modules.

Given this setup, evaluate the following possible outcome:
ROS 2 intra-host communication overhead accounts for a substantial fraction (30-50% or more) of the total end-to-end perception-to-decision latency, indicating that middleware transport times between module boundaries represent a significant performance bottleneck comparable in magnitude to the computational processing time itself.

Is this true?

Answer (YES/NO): YES